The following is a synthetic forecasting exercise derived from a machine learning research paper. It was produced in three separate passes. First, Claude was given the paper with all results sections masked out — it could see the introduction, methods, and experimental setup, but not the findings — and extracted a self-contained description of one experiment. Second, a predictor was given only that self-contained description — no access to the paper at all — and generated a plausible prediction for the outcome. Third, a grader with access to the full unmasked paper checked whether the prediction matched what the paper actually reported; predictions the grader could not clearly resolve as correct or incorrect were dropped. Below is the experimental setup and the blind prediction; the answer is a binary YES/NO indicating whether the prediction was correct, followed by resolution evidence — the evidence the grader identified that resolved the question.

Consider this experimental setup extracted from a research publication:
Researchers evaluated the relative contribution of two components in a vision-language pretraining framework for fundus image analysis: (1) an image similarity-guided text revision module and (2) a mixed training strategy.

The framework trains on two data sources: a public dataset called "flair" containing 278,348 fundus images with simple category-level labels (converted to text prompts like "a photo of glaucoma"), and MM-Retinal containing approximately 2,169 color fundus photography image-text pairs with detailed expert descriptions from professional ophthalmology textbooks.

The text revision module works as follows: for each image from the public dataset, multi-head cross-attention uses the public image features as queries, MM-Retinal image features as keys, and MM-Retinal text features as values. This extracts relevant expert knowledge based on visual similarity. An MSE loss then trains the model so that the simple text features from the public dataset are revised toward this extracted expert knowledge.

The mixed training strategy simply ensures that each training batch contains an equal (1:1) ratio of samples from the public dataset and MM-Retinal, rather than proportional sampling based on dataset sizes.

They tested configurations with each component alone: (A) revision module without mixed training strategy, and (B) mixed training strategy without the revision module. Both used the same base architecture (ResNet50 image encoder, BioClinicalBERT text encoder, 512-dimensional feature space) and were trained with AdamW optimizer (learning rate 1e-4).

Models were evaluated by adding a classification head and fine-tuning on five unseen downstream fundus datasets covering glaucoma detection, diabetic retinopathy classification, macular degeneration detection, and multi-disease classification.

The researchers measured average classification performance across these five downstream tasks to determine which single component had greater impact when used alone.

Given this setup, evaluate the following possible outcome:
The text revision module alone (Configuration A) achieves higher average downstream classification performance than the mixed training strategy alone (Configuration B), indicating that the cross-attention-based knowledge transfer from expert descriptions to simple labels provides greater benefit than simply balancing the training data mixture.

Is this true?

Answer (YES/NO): NO